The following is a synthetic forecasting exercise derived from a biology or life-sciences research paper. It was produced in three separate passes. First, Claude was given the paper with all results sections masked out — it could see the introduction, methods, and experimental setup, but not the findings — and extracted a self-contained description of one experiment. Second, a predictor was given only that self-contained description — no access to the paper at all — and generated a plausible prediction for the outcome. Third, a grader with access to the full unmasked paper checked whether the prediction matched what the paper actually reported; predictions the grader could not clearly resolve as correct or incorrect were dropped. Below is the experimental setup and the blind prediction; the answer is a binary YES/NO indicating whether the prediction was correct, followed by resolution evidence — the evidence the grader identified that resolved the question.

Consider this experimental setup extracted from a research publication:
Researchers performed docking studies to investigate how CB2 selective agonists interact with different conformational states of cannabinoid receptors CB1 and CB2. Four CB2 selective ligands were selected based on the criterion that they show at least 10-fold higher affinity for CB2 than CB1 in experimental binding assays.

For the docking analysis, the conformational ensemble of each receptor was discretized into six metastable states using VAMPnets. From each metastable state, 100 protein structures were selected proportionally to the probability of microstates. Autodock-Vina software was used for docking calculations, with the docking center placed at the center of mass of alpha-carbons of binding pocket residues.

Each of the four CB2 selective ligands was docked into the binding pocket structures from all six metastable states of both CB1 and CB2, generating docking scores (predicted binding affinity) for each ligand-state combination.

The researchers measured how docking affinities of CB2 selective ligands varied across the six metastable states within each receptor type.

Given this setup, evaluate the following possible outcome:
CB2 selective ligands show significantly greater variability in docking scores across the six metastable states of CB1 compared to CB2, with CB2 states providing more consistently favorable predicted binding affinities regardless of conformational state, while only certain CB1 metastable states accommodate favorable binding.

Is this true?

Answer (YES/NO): YES